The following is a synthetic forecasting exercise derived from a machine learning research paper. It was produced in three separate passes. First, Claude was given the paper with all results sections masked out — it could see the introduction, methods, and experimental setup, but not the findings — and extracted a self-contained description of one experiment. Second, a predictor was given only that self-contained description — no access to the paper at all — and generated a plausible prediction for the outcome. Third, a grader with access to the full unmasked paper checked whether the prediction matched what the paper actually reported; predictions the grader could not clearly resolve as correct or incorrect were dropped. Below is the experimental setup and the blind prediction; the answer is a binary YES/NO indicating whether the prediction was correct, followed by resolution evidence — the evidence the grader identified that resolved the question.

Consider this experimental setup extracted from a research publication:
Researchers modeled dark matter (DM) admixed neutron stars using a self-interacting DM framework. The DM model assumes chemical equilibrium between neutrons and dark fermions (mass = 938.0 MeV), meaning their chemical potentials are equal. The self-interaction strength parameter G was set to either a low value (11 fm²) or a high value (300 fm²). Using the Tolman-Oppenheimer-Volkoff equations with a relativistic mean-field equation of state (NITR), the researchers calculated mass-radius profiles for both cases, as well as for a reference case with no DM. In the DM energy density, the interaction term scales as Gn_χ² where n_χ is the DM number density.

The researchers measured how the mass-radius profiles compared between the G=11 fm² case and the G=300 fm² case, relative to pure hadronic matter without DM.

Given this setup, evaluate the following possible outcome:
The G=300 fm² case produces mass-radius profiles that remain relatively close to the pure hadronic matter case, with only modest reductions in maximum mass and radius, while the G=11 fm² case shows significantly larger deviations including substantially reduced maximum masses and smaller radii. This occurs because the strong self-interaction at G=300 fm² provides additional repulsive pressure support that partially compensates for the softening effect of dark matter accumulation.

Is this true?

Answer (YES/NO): YES